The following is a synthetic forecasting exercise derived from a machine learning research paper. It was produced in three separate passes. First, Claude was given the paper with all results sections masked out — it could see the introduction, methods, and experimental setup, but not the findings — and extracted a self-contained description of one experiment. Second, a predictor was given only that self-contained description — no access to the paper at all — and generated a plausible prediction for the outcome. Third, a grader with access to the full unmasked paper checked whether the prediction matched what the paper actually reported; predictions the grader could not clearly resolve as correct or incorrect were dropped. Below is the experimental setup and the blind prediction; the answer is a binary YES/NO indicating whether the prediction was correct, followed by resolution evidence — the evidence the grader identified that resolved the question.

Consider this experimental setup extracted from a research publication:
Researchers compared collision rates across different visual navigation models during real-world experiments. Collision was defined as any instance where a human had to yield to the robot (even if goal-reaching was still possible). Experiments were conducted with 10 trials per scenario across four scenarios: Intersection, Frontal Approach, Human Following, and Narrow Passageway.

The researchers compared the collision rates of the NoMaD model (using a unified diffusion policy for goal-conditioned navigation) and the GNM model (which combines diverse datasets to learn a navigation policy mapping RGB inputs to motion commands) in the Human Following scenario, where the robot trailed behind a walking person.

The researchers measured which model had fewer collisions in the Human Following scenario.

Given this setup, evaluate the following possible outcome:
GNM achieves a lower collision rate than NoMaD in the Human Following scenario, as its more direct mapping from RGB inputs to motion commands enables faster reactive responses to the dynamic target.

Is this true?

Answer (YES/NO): NO